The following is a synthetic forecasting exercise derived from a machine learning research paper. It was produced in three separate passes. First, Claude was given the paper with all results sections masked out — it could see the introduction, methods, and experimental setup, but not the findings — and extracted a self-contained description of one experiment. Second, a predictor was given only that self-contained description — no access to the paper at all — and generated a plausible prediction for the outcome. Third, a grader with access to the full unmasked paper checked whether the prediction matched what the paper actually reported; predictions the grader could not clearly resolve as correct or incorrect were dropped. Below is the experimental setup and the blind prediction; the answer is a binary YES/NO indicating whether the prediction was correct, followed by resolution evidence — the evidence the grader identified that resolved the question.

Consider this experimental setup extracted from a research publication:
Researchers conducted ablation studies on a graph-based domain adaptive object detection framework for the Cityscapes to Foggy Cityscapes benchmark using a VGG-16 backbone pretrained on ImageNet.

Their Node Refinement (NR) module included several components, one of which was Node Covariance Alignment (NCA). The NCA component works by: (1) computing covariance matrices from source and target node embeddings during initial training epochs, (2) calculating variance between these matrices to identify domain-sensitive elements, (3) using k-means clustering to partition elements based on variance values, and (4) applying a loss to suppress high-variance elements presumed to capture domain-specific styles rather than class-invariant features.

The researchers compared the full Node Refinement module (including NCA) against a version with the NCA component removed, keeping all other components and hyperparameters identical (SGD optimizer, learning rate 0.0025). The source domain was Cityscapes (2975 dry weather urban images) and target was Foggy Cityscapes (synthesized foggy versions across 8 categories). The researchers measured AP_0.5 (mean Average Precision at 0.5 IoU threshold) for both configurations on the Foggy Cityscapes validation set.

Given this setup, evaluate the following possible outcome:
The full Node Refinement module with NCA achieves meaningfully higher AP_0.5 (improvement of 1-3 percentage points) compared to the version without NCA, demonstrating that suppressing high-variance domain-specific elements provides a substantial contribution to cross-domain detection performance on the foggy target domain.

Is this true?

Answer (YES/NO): NO